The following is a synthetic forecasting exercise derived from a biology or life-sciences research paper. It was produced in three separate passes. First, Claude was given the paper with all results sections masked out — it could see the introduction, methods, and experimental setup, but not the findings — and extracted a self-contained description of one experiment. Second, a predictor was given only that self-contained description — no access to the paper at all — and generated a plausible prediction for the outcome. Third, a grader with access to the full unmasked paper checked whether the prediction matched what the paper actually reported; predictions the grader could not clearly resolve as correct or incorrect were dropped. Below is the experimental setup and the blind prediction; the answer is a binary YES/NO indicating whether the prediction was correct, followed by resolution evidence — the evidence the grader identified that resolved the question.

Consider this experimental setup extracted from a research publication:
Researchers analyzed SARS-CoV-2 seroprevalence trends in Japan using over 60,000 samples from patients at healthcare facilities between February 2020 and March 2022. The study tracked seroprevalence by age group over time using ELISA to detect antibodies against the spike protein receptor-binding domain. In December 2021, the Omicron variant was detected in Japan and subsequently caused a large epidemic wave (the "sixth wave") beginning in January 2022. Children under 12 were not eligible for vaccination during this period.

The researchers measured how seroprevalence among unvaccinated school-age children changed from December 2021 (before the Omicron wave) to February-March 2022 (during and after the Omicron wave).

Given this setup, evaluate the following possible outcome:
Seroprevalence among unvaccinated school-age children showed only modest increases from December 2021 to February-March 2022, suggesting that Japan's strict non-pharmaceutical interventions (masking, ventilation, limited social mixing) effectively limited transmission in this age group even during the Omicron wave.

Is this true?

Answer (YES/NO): YES